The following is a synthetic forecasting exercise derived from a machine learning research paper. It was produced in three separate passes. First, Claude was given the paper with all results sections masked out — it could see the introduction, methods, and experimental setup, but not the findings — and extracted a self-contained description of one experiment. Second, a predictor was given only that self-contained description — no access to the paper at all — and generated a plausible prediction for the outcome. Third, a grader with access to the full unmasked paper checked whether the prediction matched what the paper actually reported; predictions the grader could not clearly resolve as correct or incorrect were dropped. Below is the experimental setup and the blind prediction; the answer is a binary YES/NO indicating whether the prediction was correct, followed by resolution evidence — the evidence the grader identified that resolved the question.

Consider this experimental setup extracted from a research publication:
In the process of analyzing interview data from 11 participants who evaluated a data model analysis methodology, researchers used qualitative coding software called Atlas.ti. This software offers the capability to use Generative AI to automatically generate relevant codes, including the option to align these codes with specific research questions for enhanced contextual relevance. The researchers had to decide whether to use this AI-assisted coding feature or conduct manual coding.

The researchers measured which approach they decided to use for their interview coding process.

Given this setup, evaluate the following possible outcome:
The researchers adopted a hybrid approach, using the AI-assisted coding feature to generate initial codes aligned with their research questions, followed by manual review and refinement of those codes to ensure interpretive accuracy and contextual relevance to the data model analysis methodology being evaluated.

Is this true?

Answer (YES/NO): NO